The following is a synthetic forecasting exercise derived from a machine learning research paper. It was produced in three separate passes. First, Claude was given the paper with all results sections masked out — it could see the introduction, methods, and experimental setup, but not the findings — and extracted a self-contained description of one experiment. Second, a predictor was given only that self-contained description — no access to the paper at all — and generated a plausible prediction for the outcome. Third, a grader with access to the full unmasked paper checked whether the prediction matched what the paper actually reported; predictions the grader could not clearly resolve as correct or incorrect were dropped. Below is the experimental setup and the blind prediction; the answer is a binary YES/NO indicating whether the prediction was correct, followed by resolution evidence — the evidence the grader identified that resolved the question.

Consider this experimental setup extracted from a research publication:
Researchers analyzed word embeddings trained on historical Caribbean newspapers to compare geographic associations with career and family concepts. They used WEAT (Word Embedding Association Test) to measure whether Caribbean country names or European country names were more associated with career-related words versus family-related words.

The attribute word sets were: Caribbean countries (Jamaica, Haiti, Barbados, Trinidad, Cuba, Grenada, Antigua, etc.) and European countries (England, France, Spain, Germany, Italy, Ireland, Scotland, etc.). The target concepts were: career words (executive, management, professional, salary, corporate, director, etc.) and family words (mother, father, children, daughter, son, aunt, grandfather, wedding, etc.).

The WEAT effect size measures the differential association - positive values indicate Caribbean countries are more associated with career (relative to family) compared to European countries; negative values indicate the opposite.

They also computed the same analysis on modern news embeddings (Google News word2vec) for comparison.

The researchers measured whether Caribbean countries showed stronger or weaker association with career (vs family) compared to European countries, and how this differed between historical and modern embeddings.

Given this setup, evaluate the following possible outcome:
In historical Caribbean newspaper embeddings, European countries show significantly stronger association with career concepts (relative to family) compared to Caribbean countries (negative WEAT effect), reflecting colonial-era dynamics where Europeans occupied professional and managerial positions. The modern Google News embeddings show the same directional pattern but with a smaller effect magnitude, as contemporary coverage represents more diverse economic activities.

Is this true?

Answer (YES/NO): NO